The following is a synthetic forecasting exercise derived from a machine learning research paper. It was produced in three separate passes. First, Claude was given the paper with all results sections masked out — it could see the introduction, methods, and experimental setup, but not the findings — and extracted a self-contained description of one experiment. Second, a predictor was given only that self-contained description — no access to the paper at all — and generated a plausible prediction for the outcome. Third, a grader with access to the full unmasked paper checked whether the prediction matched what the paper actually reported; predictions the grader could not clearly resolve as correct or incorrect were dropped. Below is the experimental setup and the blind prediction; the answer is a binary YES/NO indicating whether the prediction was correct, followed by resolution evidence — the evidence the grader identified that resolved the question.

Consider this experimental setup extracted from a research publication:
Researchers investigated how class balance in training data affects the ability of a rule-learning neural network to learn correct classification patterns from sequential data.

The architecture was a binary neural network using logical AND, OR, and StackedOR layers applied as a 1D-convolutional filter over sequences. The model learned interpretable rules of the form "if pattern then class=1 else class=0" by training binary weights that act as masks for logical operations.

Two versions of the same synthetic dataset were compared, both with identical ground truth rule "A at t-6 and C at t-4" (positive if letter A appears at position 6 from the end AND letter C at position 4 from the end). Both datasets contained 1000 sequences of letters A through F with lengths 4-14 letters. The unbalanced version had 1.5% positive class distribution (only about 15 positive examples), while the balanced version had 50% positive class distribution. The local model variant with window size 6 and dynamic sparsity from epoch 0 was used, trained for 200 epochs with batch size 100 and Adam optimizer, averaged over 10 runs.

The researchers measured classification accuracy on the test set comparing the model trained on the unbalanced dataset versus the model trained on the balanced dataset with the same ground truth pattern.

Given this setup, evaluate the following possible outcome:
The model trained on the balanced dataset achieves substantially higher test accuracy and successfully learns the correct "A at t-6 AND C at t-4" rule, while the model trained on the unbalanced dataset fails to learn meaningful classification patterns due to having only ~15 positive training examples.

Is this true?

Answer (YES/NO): YES